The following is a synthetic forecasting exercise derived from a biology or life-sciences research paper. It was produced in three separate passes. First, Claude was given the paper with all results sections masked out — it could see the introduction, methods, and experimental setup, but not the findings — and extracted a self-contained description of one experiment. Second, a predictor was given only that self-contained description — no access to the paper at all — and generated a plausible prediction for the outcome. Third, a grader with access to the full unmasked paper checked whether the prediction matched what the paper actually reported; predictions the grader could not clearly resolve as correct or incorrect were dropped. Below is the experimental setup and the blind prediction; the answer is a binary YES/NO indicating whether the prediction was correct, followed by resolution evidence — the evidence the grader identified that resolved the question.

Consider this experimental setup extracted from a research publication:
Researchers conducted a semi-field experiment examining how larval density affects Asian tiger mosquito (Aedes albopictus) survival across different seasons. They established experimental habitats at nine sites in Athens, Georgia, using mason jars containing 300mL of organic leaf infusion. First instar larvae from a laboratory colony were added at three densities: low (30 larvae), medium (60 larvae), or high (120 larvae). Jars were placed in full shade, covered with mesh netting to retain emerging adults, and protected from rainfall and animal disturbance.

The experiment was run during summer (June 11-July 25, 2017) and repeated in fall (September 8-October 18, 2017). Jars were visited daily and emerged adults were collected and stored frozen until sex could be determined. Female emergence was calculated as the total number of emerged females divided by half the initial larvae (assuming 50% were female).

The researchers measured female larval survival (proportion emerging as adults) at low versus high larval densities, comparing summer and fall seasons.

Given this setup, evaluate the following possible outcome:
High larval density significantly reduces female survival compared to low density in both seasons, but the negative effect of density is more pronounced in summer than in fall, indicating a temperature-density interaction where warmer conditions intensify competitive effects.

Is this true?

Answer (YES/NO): NO